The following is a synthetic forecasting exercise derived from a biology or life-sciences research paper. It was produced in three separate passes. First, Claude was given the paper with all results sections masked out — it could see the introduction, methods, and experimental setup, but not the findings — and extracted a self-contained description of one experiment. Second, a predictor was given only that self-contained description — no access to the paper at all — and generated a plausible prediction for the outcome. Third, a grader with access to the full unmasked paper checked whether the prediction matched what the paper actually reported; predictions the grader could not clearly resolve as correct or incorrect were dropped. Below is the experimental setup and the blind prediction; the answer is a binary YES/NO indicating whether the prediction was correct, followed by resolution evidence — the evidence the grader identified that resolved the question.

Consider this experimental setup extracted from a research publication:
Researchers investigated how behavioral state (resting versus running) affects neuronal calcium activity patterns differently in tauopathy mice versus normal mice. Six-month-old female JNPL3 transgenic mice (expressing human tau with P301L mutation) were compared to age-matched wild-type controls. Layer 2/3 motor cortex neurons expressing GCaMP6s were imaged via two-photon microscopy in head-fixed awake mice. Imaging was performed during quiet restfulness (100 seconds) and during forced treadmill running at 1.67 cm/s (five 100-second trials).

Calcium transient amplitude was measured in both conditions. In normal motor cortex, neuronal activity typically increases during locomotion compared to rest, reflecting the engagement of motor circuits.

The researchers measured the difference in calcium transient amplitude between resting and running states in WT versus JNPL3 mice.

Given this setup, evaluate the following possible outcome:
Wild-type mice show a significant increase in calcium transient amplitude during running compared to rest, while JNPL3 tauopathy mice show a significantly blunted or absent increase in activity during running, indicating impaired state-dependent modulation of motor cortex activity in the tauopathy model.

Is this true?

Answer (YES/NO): YES